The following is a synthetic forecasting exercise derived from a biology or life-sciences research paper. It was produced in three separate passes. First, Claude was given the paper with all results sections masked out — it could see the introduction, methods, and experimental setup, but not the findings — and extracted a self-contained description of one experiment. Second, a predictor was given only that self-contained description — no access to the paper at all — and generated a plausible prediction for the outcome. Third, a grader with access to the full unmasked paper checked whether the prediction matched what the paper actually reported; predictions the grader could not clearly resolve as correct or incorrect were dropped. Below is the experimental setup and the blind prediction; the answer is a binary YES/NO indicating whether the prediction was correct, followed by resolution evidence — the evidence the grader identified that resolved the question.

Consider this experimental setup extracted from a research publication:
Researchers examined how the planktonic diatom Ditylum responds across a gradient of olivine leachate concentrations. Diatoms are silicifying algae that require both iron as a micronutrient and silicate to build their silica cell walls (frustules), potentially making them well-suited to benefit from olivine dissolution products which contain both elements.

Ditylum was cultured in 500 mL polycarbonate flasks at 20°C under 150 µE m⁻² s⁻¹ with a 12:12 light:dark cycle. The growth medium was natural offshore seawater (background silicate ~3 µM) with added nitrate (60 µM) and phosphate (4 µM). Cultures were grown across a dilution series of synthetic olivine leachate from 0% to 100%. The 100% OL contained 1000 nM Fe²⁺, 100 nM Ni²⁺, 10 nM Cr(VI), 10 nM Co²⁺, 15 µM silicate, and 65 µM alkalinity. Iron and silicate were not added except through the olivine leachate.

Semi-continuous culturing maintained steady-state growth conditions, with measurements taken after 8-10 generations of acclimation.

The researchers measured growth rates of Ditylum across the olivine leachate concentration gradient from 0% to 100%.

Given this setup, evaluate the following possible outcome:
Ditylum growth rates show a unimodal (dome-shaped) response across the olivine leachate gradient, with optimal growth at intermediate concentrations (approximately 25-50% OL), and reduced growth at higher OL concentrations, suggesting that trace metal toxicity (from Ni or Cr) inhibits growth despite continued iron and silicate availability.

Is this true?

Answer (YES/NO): NO